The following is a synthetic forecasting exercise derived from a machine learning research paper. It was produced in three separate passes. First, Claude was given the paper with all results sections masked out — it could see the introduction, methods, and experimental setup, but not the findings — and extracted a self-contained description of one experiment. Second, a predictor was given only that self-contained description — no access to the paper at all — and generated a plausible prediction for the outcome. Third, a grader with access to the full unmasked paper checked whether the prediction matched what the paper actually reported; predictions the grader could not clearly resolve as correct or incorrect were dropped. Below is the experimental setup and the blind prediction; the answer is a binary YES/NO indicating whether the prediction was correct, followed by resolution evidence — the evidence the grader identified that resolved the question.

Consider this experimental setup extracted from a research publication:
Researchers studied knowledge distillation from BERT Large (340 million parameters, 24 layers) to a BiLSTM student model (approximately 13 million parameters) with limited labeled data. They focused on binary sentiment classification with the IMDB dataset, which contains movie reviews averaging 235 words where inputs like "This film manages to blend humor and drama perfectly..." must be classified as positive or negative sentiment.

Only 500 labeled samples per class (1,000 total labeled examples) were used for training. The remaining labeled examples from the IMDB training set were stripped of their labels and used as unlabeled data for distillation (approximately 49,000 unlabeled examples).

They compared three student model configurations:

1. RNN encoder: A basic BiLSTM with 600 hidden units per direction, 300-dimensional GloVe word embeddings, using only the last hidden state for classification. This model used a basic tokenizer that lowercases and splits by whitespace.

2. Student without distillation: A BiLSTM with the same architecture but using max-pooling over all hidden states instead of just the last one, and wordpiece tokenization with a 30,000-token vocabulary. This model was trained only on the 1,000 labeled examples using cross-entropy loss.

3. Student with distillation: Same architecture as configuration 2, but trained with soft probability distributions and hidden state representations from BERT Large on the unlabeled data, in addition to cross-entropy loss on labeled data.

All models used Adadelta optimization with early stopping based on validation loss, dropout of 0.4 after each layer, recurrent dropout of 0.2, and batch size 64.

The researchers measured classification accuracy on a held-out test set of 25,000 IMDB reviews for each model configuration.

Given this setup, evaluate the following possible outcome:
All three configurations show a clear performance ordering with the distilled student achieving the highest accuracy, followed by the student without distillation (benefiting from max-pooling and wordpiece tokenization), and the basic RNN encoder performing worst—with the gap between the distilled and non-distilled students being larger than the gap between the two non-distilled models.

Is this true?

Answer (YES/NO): YES